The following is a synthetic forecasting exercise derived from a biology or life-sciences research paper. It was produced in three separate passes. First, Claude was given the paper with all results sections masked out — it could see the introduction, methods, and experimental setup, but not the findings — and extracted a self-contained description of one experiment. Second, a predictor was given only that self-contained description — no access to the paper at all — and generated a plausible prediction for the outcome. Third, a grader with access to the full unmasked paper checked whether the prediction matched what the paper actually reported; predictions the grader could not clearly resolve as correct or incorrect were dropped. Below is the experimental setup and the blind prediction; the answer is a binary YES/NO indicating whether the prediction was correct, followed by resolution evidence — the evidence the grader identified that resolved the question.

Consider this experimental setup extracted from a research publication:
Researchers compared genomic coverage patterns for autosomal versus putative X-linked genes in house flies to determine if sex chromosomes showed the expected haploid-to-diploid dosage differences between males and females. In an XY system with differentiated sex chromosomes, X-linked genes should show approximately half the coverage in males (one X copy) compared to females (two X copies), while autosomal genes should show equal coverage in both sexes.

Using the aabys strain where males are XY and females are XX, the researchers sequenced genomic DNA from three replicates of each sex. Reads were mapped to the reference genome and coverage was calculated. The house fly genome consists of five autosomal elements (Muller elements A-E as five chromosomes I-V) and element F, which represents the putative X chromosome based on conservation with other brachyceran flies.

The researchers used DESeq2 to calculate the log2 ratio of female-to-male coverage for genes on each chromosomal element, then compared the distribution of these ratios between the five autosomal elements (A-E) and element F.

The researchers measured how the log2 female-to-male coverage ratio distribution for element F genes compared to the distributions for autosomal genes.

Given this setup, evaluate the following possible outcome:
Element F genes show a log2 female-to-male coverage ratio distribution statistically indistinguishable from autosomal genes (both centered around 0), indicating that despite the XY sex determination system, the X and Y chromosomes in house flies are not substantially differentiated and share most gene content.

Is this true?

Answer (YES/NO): YES